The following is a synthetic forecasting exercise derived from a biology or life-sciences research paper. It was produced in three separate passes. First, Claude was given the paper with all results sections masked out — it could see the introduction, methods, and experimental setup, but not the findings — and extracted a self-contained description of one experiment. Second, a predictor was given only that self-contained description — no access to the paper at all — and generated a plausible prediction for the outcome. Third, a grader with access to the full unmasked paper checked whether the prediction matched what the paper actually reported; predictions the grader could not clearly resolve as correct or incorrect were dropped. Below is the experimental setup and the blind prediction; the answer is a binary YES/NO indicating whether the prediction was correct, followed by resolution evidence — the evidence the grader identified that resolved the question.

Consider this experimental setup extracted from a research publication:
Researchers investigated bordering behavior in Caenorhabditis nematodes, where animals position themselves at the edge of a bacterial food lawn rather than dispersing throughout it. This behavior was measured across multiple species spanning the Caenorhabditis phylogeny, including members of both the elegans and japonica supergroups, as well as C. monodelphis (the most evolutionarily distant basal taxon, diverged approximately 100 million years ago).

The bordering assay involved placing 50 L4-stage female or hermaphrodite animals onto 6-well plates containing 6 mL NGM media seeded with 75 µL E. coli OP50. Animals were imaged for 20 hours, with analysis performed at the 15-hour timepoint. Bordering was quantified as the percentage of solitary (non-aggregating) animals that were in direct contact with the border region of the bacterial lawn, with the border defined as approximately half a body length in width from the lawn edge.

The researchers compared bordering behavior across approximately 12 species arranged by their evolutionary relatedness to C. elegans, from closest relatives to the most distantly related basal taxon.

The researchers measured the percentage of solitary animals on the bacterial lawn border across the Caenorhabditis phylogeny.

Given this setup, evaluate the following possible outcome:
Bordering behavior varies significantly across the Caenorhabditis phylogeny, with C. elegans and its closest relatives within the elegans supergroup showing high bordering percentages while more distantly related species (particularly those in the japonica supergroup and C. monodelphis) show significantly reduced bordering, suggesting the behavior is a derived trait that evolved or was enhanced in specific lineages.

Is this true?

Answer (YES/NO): YES